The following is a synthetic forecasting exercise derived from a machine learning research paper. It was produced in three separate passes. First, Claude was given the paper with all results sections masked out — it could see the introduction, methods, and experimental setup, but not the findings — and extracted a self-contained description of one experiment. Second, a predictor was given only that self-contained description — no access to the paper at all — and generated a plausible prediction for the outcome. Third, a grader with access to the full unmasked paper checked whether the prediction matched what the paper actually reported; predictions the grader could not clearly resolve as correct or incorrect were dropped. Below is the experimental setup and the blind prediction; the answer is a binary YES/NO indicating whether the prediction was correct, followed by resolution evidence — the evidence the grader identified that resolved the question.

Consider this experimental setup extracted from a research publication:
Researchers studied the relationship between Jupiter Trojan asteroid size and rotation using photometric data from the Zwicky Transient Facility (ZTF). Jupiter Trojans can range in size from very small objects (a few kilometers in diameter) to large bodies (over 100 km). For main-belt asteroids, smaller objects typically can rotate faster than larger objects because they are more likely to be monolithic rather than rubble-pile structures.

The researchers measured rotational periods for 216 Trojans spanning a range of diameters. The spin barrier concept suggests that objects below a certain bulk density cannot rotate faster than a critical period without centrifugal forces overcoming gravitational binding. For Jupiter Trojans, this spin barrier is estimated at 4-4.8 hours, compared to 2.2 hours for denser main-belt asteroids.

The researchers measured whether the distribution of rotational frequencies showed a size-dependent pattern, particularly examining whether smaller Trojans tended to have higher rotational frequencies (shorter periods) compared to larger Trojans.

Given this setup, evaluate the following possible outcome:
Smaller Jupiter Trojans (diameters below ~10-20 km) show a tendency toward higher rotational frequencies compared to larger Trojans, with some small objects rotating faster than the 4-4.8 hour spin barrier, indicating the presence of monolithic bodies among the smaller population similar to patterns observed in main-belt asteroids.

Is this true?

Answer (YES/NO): NO